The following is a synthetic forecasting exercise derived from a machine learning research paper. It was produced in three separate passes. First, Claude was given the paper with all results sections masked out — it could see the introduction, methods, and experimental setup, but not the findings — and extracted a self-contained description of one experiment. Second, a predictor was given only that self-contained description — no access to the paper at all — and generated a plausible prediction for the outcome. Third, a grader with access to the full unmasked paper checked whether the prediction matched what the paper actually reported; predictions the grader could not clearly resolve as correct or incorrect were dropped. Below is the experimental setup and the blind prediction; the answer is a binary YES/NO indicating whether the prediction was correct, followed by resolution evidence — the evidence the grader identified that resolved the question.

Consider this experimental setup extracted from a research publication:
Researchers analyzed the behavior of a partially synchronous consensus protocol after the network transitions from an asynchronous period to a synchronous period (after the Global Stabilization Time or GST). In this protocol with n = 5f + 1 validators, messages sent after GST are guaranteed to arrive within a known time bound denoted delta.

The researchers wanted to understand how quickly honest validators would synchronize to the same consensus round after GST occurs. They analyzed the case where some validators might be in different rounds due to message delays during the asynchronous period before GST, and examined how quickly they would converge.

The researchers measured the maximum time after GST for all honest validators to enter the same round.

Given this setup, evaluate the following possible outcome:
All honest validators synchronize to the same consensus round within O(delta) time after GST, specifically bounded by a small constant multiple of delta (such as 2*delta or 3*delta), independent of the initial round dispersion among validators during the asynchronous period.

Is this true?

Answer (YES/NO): NO